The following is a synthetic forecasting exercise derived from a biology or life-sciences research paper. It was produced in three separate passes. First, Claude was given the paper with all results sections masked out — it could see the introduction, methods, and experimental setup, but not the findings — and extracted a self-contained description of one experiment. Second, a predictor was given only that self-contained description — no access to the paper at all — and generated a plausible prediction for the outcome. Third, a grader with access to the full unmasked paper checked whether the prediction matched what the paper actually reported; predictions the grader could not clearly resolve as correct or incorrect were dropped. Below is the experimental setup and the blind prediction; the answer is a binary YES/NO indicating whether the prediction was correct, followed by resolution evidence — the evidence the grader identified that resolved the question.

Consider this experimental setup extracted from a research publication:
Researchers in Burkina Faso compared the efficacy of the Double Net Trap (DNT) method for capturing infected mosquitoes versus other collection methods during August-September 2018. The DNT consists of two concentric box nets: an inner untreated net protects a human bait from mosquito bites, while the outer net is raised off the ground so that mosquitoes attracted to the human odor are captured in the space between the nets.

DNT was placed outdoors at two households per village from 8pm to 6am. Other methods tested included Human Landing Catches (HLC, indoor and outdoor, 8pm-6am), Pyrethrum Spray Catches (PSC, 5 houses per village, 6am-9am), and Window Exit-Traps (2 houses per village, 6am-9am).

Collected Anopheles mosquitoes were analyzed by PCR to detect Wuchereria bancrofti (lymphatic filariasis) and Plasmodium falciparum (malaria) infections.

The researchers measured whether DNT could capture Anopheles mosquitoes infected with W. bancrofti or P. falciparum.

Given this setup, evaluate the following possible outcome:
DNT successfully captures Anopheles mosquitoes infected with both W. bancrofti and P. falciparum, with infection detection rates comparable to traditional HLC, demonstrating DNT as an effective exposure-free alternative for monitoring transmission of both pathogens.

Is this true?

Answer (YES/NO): NO